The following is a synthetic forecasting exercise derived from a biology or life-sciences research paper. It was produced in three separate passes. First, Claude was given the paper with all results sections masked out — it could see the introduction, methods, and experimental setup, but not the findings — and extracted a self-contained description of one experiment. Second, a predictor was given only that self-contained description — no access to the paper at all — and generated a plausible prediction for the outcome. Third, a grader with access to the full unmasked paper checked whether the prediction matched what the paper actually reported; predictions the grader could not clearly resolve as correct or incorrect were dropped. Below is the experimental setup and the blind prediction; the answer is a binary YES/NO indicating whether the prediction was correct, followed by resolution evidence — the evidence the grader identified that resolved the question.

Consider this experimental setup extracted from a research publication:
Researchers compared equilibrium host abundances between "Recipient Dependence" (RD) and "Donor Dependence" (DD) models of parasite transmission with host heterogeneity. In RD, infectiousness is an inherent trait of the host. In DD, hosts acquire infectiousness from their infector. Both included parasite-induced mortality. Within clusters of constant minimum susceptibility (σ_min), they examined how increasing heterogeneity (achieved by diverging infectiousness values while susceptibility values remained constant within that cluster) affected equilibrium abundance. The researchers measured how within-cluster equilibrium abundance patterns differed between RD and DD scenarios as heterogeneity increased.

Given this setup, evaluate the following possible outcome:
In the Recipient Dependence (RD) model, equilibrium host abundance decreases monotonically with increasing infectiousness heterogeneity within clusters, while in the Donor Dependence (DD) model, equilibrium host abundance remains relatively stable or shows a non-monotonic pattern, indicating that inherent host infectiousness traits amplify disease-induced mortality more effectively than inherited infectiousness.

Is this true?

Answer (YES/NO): NO